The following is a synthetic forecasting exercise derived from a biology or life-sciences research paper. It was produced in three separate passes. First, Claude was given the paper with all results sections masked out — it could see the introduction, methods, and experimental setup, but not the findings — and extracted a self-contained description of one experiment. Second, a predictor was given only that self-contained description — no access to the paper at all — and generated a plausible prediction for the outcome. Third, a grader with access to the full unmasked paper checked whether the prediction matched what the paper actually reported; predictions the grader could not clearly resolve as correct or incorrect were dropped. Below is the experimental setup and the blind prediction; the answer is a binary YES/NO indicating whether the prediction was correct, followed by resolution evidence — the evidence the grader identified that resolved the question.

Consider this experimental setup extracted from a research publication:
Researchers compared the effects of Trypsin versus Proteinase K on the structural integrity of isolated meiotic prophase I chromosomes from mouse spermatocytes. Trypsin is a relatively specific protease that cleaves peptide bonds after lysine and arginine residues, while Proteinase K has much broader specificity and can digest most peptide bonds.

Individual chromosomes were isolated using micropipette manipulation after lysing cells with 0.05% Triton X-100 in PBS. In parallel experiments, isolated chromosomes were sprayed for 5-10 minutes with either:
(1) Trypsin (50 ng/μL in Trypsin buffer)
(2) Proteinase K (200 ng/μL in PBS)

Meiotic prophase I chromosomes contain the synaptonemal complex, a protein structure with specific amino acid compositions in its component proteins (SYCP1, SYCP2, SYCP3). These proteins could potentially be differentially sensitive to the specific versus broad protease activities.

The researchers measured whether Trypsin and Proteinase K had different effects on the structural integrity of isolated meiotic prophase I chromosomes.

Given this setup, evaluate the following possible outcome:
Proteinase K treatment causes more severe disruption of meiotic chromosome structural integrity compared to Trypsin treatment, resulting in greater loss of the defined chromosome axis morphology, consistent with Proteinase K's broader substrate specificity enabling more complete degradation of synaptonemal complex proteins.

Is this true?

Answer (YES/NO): YES